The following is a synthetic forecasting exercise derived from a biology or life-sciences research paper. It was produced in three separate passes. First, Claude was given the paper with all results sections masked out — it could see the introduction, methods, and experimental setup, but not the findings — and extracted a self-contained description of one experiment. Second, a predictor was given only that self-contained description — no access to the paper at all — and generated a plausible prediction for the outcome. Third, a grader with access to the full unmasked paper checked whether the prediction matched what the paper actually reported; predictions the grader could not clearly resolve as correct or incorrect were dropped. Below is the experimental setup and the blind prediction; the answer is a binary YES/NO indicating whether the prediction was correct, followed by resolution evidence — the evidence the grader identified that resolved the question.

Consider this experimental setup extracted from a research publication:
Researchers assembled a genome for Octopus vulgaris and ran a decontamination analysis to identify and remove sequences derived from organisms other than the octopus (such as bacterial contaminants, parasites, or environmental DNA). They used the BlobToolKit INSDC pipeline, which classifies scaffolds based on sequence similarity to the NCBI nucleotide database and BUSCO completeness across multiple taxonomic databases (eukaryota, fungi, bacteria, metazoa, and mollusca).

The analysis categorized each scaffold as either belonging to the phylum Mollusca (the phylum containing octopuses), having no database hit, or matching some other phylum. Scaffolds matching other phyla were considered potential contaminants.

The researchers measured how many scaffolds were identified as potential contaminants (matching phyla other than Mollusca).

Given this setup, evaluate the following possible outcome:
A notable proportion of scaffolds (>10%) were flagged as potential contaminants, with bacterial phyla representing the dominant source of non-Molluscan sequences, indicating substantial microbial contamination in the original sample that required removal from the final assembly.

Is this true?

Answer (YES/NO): NO